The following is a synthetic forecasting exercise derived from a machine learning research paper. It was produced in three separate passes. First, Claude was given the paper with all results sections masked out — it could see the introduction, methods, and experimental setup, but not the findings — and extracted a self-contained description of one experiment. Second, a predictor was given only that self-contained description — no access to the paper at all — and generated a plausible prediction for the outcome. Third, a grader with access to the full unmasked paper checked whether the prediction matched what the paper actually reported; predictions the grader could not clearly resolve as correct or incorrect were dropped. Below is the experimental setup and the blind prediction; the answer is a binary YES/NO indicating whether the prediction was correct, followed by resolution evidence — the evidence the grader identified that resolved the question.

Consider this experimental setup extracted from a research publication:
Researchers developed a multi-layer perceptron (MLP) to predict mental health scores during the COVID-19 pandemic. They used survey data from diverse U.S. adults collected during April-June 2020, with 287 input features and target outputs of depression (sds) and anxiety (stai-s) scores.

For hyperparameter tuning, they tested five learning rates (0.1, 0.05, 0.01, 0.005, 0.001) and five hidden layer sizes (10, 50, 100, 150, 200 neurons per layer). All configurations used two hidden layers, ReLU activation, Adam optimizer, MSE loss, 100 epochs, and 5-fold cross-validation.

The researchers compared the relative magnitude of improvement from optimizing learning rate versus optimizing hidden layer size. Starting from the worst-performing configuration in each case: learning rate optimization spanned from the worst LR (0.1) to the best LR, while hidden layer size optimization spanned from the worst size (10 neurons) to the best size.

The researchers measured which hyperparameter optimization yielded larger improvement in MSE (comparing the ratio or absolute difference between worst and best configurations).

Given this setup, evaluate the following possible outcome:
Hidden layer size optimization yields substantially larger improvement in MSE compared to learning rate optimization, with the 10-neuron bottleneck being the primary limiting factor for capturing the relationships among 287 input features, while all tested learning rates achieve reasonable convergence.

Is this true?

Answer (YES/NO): NO